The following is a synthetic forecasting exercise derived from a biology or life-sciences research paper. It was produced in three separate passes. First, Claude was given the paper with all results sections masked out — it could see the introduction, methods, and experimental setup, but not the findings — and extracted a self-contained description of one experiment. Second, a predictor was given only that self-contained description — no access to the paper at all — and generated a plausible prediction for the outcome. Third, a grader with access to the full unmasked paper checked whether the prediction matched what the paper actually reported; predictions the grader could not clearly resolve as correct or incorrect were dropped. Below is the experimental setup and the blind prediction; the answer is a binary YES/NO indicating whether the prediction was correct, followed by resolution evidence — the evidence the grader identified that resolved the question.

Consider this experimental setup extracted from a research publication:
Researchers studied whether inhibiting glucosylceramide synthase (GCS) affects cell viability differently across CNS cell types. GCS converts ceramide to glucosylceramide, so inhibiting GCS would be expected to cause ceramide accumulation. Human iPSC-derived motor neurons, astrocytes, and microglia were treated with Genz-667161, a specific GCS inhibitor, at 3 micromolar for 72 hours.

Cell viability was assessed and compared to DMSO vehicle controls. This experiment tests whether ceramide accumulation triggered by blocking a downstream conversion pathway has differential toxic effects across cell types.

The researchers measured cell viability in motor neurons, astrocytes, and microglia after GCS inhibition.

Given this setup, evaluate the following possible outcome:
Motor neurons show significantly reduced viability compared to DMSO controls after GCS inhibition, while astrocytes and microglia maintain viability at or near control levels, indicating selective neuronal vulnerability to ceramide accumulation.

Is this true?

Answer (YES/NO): NO